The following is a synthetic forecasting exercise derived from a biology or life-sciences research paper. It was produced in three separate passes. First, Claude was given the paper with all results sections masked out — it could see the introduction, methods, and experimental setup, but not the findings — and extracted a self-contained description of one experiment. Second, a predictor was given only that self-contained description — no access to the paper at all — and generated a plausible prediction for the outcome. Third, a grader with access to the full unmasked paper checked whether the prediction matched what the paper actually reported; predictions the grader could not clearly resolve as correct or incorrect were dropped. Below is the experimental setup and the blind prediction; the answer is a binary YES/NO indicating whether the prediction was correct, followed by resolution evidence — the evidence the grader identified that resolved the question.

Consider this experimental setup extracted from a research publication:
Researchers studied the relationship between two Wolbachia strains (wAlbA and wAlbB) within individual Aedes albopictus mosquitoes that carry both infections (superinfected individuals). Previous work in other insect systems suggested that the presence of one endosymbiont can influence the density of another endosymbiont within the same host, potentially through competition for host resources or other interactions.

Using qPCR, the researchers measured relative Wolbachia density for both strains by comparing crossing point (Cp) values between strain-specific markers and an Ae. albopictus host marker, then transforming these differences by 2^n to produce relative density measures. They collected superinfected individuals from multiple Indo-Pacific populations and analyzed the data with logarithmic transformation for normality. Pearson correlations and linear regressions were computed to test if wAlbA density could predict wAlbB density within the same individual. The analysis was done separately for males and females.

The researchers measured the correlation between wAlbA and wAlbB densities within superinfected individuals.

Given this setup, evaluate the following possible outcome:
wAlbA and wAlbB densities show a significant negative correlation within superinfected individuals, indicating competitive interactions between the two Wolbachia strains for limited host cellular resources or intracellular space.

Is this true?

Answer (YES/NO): NO